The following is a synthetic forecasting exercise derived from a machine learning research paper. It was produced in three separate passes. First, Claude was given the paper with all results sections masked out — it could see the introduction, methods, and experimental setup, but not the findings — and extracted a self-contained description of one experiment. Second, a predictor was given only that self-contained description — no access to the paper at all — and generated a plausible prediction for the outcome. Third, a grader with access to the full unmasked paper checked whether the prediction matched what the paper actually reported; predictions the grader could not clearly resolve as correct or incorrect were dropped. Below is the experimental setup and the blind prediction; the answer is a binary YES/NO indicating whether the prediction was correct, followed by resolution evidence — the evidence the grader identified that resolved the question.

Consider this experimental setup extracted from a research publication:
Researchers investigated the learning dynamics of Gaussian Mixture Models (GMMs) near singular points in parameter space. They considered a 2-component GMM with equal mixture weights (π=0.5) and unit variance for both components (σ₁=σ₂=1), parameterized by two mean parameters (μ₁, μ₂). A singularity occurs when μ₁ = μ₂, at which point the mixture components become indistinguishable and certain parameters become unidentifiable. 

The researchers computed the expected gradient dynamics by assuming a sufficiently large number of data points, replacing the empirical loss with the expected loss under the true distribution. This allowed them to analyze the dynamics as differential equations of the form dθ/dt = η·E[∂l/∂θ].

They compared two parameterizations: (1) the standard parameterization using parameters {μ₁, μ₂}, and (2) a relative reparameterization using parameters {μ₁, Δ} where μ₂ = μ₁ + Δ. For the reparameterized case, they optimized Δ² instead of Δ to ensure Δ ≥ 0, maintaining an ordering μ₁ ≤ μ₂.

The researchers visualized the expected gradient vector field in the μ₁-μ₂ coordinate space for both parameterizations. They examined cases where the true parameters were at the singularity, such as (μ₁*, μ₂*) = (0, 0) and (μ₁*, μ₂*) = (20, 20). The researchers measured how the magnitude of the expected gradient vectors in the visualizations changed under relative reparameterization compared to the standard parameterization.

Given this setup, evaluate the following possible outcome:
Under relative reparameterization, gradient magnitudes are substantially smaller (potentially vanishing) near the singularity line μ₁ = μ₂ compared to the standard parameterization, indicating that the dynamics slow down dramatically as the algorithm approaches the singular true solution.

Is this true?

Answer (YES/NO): NO